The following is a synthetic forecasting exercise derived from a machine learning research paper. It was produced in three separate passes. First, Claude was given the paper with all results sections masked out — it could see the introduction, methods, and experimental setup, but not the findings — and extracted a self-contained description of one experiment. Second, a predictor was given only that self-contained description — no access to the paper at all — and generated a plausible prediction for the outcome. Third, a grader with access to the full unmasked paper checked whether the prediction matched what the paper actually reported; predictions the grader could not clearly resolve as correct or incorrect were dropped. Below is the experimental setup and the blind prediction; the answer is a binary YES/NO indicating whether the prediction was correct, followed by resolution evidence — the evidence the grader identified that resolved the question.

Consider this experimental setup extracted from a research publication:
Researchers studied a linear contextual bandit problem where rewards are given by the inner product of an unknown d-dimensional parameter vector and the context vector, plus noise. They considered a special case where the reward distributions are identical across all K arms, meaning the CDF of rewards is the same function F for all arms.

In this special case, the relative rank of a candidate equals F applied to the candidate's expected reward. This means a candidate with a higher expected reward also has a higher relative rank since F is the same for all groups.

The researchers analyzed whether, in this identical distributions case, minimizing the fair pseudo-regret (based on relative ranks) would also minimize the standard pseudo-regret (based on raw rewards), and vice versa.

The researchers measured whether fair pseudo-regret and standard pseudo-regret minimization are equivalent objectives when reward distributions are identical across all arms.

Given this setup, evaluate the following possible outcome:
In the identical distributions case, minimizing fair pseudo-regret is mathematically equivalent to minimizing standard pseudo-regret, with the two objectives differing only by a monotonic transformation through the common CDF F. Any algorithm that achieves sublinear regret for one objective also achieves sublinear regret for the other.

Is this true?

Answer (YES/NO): YES